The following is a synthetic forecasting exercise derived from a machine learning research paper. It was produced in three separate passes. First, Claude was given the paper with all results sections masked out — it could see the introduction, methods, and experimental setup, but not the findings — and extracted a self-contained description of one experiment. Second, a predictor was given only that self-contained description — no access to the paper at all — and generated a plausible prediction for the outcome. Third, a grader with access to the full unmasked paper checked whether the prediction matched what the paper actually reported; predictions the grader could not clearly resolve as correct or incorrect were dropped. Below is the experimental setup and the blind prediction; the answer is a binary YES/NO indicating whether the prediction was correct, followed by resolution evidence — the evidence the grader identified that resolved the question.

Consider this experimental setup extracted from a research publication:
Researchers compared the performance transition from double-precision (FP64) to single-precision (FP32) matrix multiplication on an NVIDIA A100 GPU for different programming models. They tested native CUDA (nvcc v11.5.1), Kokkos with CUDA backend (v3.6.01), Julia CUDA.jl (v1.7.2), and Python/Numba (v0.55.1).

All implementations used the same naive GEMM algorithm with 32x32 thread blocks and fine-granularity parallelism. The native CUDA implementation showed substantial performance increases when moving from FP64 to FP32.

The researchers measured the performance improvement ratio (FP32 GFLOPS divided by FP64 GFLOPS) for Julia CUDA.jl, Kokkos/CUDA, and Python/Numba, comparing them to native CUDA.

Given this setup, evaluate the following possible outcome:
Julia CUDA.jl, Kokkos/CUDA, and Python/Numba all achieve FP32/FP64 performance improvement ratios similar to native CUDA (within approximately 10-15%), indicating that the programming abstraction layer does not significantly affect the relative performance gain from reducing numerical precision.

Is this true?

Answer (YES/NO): NO